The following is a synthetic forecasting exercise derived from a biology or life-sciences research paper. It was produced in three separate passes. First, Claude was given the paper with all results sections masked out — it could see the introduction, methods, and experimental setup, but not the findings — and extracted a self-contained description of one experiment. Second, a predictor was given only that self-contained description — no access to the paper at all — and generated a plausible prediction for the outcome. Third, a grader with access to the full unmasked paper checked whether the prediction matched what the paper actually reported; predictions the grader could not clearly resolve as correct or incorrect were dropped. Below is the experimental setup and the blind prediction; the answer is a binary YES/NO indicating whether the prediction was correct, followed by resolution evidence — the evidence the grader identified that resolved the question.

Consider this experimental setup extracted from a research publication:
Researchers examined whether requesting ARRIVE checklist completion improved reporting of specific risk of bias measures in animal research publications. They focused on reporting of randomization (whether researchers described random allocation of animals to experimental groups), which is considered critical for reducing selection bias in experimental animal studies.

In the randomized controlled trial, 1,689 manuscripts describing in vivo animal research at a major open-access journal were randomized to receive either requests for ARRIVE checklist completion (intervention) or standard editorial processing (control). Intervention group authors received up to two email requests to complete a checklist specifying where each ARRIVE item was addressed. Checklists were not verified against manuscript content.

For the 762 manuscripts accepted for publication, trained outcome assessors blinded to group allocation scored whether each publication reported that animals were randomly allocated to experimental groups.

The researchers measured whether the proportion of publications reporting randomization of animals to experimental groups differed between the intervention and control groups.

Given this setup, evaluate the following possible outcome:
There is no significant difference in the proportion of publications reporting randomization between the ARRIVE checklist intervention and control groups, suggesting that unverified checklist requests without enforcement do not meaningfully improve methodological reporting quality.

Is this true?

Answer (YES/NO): NO